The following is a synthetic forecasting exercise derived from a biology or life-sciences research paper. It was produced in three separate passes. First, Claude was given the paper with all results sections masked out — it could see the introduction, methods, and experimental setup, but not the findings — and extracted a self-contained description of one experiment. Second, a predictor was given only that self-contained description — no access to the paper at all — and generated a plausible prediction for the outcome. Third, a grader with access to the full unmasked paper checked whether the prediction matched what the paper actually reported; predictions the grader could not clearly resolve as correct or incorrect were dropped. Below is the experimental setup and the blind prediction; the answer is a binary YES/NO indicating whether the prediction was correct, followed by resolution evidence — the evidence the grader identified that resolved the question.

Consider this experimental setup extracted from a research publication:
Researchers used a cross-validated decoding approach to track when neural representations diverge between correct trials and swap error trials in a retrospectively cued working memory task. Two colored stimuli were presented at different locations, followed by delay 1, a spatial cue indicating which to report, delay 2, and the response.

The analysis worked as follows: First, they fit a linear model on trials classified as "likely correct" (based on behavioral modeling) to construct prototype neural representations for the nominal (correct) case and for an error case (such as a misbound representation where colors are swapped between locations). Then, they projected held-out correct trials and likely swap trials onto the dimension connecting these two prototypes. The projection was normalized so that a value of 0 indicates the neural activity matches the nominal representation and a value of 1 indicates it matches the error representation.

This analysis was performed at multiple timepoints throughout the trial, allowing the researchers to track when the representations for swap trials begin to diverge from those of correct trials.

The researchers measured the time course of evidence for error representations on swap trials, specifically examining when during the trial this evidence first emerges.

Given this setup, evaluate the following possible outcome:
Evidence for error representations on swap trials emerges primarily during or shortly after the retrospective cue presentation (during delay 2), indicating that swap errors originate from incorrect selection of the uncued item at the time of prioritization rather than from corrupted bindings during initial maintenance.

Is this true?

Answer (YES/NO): YES